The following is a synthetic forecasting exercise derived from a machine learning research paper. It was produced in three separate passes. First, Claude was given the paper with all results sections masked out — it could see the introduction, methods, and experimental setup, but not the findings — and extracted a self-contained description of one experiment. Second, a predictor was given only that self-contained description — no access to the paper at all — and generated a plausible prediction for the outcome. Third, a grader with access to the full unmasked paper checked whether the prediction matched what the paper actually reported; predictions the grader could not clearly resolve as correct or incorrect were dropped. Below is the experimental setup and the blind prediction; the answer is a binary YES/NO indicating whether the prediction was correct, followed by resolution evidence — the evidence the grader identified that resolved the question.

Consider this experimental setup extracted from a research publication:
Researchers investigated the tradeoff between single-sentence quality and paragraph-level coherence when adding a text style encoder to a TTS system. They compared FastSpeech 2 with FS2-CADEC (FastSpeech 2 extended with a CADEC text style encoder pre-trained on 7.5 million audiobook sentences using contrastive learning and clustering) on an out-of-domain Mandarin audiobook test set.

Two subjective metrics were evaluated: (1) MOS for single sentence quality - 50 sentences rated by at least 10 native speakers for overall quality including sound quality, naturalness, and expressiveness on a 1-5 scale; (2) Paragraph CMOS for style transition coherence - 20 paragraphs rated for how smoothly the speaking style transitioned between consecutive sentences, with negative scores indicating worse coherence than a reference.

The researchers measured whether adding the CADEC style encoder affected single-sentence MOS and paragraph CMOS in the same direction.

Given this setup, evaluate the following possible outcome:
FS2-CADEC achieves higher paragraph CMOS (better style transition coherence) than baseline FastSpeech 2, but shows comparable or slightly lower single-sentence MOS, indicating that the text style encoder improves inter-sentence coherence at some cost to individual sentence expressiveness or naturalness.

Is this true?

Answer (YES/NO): YES